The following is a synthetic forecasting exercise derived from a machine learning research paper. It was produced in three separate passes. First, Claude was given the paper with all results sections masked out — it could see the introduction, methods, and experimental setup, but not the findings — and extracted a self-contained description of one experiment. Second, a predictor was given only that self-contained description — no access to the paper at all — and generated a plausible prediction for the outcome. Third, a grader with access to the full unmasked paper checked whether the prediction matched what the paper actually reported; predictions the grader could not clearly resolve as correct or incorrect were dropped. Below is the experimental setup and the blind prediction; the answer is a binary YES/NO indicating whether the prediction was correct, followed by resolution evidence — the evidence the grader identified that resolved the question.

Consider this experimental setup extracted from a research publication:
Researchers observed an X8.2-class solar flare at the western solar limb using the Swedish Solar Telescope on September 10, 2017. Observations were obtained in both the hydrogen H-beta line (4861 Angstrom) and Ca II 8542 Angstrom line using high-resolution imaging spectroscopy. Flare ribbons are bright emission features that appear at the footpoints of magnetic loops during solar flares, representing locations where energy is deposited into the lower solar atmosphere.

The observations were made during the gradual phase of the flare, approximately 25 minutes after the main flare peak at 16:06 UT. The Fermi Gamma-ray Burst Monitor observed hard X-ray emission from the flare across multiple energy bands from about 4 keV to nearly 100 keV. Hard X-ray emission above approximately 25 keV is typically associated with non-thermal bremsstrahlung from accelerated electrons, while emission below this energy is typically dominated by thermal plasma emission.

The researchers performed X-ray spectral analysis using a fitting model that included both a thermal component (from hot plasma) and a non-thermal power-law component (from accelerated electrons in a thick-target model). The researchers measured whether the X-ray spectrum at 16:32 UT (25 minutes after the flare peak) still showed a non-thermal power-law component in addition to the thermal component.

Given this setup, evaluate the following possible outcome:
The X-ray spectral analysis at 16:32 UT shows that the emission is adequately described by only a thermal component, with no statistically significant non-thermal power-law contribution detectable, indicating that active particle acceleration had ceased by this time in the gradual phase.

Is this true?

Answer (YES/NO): NO